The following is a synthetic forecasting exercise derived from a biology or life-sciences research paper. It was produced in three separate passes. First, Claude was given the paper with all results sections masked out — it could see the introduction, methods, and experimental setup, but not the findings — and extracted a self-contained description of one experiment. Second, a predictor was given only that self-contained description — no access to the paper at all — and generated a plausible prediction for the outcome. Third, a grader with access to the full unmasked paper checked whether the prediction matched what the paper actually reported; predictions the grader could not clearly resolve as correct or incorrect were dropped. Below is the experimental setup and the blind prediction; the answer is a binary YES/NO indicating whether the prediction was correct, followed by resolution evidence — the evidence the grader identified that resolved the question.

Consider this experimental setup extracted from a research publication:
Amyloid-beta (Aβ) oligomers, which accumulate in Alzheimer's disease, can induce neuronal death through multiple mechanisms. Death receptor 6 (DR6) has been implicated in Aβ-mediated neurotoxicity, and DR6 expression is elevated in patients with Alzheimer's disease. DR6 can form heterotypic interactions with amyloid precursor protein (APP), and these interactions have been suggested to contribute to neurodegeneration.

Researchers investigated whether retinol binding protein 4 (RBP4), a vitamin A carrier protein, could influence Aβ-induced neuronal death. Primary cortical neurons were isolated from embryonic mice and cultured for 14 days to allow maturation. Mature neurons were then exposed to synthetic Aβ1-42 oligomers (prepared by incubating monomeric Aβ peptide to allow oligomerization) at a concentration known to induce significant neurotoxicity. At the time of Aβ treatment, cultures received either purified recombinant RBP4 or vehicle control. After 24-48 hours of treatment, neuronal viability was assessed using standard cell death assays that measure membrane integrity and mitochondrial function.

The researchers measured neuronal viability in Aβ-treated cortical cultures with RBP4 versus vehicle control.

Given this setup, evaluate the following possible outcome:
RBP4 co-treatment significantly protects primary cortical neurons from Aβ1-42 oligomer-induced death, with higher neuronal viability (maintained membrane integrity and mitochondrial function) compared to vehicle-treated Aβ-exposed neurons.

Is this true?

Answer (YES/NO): NO